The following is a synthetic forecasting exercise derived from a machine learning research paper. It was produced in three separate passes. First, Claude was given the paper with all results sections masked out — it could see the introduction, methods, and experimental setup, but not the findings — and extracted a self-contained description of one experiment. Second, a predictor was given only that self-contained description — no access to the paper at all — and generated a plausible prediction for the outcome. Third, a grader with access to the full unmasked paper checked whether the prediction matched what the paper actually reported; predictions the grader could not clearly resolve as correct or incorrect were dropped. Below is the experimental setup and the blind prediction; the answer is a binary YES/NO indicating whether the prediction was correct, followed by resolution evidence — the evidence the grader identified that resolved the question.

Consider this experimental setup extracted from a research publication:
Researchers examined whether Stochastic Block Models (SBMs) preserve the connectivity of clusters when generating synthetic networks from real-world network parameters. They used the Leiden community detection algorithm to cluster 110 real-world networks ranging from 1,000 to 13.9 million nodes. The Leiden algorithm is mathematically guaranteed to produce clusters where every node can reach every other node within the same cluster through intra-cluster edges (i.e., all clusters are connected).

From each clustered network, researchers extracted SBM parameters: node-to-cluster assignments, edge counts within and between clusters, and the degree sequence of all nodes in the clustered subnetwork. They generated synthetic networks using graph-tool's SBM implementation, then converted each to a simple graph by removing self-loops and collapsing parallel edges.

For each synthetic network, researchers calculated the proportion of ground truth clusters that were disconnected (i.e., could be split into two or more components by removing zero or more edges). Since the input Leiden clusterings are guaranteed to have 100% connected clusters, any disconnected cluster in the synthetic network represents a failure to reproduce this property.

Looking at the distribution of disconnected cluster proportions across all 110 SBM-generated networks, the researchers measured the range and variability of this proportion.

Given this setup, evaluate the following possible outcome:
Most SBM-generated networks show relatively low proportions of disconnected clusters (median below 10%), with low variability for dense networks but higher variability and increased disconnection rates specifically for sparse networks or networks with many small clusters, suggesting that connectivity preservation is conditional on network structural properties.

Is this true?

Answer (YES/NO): NO